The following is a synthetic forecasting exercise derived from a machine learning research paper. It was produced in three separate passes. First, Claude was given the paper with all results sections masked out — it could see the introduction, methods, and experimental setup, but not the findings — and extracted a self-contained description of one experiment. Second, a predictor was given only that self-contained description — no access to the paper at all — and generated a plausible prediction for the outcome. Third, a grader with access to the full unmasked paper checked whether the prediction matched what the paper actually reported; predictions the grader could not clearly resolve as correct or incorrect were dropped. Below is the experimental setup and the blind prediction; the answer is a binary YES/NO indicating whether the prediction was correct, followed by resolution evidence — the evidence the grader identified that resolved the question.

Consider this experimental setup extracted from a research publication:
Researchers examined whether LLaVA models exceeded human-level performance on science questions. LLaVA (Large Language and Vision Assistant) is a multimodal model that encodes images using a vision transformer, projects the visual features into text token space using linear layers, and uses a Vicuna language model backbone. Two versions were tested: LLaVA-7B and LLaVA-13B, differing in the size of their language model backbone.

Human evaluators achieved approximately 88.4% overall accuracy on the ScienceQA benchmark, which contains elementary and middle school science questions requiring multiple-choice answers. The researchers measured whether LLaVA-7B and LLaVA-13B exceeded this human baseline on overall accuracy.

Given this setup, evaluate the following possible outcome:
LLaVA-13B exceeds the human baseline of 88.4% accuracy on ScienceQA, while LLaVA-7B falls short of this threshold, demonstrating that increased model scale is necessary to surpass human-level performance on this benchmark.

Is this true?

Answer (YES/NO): NO